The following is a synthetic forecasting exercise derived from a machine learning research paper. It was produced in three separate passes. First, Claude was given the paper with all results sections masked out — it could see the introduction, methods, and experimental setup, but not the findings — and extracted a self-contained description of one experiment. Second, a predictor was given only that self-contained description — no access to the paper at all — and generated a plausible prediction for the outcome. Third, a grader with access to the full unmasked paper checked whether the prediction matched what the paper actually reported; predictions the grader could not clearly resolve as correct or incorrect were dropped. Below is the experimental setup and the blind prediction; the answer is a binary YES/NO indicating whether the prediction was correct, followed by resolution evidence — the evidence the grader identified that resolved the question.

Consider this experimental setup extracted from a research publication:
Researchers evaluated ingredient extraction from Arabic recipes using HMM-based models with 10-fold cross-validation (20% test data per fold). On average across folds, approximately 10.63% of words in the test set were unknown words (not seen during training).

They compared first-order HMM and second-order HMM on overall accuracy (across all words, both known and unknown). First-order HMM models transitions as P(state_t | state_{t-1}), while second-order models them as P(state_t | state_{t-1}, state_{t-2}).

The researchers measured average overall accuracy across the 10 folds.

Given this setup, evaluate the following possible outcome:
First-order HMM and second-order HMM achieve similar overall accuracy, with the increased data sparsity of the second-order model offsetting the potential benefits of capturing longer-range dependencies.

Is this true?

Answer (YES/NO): YES